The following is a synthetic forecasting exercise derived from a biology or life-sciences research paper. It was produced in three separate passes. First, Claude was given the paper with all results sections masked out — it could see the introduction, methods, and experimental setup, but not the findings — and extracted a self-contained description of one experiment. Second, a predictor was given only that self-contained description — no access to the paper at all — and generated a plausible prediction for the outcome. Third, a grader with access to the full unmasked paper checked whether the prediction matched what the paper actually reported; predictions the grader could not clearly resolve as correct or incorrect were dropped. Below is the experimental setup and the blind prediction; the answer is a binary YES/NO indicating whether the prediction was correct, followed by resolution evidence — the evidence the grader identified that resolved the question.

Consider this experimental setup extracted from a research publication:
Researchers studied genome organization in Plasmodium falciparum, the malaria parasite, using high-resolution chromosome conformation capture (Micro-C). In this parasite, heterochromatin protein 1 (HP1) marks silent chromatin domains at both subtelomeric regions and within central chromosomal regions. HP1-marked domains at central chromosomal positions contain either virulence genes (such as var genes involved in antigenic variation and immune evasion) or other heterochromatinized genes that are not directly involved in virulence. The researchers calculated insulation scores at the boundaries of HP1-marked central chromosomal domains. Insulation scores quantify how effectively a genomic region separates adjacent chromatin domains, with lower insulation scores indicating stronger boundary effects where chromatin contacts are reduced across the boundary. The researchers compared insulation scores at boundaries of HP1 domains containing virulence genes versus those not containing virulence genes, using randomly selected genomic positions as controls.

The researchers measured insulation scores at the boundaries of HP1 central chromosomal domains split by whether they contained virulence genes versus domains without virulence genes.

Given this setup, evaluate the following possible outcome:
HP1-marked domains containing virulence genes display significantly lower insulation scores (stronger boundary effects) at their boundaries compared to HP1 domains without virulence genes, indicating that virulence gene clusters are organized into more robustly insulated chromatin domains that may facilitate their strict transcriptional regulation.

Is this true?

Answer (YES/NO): YES